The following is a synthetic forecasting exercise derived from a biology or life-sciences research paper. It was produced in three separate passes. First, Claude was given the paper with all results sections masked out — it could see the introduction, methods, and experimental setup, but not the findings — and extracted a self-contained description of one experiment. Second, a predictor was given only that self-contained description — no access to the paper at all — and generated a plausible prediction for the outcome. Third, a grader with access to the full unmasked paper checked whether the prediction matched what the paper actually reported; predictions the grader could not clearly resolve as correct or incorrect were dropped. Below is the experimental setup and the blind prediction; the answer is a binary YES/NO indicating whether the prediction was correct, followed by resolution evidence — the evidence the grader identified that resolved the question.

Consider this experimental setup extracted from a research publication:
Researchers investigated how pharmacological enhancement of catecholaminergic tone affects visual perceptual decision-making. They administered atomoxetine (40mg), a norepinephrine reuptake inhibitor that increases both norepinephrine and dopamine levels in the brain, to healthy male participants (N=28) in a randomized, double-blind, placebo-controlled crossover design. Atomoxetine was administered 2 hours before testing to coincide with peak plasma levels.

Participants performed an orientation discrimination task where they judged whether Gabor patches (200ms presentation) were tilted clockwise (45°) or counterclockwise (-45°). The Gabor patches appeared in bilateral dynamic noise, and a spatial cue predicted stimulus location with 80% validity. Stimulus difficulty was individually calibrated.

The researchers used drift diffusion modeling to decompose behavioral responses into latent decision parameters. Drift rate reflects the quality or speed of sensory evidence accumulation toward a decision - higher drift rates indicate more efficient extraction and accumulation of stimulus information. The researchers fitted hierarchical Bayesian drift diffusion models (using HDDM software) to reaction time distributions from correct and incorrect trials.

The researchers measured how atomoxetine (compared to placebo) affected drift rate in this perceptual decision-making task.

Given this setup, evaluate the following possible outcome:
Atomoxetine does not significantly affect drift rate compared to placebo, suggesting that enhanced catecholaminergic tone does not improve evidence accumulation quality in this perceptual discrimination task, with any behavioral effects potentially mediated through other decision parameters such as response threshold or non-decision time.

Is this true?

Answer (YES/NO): NO